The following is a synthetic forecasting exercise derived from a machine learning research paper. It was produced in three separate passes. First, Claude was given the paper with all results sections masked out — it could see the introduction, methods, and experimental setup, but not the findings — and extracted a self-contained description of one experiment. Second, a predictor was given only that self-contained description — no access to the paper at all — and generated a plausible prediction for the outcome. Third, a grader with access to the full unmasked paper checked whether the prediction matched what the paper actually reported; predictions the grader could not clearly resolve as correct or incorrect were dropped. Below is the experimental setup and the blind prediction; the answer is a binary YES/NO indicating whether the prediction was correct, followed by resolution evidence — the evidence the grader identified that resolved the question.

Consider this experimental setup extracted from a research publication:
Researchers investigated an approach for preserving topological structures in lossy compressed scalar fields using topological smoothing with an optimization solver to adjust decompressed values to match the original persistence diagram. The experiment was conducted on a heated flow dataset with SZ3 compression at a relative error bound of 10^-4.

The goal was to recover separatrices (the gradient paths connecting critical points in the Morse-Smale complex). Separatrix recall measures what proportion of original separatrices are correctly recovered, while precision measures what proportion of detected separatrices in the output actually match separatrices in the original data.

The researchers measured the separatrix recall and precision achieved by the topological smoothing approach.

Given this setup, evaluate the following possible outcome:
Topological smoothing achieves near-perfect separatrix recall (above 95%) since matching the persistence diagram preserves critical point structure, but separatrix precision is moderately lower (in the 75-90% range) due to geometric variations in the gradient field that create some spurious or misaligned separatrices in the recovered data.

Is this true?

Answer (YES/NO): NO